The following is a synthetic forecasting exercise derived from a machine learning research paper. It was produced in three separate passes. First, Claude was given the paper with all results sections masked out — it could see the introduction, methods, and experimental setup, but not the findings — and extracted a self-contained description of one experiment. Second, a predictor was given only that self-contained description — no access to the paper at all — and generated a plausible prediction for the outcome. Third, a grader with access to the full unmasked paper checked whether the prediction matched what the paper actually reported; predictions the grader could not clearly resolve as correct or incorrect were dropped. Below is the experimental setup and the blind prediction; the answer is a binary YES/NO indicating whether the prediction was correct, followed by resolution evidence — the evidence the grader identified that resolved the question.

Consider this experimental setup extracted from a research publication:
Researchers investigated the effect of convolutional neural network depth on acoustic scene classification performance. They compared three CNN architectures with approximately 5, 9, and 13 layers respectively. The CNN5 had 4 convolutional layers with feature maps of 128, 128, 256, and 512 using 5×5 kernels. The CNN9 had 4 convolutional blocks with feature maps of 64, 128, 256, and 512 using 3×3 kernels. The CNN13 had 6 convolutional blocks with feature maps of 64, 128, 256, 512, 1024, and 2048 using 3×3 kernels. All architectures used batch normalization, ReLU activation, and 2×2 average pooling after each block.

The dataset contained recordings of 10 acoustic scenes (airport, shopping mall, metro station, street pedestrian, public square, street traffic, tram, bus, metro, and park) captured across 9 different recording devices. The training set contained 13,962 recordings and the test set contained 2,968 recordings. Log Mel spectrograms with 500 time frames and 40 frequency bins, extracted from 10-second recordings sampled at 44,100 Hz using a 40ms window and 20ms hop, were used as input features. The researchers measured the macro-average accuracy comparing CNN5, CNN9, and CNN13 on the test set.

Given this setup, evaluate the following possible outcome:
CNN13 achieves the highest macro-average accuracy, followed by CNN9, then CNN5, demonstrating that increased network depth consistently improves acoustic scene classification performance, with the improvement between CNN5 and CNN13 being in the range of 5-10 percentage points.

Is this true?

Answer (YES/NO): NO